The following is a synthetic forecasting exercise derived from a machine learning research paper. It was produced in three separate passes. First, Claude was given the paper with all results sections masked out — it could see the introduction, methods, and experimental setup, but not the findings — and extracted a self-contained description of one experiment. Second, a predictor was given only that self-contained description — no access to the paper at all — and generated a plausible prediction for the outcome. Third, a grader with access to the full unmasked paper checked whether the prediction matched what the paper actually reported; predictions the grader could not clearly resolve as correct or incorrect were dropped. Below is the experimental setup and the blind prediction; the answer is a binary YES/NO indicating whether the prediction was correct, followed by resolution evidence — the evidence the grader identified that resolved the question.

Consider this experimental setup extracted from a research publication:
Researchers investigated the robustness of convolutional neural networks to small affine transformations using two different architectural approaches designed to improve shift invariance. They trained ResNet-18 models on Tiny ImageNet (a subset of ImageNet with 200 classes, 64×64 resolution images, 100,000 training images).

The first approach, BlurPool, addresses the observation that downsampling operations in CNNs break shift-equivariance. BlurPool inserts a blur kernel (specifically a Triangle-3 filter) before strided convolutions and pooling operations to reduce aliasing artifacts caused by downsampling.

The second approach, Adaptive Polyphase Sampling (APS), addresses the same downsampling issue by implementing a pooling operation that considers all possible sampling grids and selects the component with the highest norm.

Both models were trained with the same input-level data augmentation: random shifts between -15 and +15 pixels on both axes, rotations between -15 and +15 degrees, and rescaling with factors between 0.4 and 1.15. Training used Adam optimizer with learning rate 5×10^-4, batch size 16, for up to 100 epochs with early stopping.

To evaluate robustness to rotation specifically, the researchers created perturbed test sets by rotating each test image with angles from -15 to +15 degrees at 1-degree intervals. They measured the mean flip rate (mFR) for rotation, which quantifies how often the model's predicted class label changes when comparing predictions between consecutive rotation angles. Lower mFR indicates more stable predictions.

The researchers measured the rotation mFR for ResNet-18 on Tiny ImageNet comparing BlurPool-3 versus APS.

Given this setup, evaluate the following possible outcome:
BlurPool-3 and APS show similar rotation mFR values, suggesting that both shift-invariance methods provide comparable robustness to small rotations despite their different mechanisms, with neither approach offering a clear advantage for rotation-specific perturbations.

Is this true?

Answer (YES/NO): NO